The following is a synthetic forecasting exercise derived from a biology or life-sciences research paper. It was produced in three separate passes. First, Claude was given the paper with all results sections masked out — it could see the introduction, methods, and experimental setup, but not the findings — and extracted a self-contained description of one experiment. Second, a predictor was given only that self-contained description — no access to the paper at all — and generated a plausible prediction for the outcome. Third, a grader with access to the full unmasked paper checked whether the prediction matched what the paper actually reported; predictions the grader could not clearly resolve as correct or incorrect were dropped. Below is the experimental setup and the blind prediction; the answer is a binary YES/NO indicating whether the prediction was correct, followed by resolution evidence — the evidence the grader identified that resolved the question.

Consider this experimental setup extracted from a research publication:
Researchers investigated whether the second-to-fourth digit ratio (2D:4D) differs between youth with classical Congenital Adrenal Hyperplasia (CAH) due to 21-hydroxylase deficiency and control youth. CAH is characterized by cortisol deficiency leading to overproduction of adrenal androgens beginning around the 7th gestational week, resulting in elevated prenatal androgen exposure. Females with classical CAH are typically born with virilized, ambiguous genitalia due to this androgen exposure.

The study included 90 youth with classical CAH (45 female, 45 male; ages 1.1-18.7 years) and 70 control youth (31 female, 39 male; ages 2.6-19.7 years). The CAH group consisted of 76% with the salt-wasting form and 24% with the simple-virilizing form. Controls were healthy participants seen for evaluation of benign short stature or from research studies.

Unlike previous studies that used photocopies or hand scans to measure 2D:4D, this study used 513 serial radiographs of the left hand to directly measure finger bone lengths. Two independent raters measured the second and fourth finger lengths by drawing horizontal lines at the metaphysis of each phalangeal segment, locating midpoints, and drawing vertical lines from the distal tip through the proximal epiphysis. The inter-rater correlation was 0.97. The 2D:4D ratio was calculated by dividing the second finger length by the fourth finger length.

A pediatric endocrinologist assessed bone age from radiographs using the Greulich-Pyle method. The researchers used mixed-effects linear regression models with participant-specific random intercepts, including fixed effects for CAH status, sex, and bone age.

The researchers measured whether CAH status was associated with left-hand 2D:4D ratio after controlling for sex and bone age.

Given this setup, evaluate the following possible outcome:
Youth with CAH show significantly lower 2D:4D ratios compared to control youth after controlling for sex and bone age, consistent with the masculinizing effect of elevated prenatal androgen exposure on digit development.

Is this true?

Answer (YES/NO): NO